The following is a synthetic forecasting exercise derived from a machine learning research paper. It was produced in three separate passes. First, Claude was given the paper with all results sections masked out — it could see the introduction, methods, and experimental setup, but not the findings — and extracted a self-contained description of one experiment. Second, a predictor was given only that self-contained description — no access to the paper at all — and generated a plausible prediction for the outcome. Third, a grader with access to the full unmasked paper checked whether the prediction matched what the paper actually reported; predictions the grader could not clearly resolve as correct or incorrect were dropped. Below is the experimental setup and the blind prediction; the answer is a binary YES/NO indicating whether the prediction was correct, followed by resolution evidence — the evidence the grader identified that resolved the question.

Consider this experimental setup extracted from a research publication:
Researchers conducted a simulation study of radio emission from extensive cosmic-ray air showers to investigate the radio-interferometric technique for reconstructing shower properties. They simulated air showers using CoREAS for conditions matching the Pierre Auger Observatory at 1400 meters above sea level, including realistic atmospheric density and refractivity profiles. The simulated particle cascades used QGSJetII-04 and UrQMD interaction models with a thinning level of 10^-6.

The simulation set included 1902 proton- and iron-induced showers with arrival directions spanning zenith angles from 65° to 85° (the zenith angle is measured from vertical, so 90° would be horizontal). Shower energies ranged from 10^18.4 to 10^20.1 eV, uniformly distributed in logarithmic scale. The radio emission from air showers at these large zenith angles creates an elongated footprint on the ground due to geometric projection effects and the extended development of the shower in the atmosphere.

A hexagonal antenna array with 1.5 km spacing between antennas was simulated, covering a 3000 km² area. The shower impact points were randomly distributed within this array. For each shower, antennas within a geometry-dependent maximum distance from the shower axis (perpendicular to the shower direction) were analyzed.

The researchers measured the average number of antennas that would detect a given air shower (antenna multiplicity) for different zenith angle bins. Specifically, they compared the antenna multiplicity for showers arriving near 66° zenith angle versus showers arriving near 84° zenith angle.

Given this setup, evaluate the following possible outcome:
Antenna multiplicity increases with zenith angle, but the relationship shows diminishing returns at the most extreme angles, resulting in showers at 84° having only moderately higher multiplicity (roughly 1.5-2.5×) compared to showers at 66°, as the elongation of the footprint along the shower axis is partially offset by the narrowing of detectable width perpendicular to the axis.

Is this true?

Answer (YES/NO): NO